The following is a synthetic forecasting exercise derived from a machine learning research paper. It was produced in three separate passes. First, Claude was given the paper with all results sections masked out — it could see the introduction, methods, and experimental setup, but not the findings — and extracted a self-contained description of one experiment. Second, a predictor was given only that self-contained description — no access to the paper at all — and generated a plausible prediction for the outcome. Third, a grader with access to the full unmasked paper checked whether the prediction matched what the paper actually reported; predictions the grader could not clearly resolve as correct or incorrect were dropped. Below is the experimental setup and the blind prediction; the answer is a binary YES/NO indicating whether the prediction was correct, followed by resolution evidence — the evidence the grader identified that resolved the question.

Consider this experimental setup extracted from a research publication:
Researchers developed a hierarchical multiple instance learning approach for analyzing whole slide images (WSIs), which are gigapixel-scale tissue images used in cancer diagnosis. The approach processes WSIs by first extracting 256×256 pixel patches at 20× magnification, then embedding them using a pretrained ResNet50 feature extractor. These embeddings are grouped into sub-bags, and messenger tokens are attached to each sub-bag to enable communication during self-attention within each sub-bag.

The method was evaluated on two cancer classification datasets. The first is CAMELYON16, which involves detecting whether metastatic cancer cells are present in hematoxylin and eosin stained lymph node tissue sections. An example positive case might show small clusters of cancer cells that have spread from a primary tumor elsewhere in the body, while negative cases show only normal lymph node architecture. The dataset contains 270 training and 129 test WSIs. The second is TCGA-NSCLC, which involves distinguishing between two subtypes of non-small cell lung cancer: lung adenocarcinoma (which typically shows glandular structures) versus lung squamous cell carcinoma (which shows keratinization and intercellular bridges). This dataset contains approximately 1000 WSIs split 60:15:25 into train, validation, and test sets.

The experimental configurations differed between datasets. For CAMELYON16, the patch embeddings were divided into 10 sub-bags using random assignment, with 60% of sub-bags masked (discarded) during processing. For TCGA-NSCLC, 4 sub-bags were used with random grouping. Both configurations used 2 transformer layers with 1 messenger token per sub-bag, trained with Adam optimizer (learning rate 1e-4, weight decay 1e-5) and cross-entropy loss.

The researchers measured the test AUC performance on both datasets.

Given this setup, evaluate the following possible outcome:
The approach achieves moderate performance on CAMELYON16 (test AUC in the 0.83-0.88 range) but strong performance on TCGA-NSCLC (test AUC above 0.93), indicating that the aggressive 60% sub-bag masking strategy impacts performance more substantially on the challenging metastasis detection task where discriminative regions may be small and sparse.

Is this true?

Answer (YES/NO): NO